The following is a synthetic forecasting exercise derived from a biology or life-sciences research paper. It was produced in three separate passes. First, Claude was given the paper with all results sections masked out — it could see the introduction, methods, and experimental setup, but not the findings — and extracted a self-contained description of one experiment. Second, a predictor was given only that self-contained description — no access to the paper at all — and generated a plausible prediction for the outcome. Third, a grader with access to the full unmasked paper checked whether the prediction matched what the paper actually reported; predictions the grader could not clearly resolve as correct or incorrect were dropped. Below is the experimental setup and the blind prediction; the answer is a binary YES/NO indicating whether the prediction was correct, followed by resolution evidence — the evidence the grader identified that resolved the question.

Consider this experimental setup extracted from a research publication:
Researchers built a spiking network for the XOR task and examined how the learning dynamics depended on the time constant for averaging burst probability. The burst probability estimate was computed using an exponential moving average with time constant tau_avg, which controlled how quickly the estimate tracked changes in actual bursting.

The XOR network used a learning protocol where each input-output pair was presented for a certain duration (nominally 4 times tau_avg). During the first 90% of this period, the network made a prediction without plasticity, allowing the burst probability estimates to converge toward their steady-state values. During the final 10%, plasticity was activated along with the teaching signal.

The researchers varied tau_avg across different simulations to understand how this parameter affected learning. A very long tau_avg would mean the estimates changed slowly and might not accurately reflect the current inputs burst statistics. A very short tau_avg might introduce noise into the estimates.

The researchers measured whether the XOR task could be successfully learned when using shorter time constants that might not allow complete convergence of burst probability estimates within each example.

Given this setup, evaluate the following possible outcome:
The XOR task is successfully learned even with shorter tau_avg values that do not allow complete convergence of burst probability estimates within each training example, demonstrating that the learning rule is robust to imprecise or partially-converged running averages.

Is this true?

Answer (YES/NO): YES